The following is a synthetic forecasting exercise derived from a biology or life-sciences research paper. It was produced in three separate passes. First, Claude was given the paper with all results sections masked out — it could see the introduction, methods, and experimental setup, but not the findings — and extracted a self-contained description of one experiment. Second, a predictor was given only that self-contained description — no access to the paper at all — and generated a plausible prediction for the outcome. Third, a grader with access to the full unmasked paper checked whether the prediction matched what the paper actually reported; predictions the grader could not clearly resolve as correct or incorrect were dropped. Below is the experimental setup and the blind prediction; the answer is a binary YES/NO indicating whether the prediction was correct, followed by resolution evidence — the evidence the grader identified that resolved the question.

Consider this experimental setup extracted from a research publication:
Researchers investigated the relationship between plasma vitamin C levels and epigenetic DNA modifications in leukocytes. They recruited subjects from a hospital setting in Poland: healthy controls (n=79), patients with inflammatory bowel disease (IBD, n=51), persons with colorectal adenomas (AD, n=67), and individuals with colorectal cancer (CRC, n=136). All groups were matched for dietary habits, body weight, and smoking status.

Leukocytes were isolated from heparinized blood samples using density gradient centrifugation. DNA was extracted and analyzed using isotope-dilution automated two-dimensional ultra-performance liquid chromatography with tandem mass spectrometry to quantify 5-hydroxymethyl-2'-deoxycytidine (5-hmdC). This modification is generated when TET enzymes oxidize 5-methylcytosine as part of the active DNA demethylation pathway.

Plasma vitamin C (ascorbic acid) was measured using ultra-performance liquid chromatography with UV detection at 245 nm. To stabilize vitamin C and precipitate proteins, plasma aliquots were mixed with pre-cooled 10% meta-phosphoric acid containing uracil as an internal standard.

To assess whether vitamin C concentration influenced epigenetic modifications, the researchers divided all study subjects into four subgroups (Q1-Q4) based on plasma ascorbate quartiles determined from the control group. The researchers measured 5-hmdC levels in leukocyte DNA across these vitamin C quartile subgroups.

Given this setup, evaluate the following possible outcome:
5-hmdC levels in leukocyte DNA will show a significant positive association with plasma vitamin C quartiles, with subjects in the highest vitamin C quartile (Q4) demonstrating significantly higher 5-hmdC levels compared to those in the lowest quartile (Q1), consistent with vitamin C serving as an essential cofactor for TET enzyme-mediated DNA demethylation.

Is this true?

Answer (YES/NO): YES